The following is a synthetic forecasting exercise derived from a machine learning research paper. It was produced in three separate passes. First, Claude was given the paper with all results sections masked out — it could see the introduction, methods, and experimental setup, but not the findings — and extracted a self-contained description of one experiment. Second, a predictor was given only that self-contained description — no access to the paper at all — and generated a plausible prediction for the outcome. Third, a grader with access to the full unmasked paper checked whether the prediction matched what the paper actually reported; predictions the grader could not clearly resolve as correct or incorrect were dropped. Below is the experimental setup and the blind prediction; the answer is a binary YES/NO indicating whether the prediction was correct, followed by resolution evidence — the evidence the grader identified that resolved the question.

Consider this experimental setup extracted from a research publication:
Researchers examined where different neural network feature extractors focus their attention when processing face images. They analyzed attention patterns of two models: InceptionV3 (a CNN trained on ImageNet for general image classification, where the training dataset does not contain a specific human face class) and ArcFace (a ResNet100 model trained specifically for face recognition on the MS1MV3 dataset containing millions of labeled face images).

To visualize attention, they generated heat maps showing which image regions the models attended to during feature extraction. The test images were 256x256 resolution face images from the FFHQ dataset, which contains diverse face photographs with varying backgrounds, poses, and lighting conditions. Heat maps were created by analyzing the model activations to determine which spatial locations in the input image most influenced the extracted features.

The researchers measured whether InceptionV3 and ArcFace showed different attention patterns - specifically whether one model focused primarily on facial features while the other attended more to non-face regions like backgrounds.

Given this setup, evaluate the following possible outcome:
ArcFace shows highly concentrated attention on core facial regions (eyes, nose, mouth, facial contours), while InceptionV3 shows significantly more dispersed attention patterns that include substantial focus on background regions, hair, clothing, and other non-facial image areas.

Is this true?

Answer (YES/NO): NO